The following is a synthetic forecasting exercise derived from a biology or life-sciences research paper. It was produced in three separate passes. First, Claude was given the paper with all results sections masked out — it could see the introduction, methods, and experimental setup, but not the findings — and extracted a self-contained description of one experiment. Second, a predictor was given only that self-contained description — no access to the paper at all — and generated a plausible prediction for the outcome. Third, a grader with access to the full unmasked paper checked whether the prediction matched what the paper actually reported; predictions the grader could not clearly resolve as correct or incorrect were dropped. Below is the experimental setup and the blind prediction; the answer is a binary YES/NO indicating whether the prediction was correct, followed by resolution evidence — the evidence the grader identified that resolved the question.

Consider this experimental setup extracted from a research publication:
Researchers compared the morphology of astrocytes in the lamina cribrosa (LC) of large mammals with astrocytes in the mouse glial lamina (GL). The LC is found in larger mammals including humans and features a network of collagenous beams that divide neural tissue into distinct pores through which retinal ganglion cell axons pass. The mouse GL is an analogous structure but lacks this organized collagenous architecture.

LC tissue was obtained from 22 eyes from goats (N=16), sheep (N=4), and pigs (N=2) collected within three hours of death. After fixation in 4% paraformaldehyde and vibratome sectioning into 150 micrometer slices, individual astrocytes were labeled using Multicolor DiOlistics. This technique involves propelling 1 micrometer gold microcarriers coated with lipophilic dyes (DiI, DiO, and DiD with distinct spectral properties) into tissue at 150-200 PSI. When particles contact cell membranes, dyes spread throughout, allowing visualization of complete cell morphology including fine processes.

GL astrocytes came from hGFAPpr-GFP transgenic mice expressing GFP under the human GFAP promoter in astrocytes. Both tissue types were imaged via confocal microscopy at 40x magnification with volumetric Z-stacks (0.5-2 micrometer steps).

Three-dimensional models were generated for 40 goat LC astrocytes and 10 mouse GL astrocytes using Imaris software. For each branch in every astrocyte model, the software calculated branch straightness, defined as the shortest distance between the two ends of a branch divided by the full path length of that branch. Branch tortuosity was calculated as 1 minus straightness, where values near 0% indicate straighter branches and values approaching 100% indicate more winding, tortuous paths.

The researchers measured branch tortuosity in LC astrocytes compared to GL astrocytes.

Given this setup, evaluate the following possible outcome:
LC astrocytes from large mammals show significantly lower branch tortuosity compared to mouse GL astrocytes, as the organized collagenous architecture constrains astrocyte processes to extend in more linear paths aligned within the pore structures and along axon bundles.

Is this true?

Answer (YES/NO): NO